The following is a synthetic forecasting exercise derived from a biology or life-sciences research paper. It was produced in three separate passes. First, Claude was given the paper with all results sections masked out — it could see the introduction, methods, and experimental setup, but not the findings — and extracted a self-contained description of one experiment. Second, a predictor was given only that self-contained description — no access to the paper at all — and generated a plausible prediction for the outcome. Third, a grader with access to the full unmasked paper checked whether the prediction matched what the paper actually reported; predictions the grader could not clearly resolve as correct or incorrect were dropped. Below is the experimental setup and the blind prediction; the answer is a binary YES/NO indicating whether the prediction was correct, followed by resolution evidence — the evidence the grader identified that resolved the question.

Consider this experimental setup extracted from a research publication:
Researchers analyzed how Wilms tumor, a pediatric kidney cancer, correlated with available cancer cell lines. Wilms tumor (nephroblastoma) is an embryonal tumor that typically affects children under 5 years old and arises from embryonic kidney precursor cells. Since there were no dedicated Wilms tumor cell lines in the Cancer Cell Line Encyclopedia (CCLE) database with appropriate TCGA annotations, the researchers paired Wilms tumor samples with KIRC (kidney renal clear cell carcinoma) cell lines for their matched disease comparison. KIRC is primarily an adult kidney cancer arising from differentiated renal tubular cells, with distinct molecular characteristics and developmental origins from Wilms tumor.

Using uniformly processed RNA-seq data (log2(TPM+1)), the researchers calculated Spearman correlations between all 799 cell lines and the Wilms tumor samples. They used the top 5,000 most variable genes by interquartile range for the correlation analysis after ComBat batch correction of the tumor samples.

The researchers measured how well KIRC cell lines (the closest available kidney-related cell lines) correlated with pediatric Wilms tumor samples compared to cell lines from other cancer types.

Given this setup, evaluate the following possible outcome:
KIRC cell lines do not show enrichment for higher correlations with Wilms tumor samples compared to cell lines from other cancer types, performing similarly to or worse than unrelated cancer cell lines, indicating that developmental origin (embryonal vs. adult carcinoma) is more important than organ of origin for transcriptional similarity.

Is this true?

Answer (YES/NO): YES